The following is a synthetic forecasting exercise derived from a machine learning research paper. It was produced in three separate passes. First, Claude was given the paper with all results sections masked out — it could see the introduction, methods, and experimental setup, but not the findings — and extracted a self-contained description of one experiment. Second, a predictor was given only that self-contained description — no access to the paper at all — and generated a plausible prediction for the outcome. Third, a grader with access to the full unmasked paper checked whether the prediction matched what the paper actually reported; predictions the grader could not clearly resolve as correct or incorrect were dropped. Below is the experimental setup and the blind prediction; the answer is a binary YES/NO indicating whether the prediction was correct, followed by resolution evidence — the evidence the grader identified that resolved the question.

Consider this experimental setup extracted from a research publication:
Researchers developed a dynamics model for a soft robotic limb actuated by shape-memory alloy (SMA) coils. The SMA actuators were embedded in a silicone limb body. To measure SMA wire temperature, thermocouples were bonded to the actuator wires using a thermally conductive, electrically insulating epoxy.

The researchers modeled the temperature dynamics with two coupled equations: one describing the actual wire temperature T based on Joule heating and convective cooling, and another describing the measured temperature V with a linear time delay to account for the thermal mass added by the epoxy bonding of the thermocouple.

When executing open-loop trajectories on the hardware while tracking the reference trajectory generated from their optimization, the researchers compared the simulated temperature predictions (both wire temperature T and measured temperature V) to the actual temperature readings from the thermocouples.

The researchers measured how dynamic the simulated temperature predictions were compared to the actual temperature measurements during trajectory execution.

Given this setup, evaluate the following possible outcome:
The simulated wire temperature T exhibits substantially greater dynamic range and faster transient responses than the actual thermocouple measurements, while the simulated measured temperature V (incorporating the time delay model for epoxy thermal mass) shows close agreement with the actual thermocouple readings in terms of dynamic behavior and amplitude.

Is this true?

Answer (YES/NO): NO